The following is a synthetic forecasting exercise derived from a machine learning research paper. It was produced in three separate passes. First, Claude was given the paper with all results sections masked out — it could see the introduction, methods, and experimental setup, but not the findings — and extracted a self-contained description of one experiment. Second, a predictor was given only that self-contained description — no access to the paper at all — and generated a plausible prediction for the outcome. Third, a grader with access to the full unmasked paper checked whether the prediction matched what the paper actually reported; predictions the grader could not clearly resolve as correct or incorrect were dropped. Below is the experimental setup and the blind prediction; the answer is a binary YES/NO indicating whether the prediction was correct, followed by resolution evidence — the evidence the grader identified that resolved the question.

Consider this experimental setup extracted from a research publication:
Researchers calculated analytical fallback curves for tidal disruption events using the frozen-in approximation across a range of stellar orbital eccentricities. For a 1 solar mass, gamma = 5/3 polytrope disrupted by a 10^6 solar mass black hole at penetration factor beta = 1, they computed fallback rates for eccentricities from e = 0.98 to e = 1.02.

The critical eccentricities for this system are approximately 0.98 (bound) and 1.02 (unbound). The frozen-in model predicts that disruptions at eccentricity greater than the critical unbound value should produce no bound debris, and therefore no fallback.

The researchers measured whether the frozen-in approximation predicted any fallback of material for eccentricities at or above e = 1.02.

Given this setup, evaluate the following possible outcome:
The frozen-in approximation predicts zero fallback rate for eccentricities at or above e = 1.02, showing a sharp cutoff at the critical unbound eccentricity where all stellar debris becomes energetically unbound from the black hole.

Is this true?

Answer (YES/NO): YES